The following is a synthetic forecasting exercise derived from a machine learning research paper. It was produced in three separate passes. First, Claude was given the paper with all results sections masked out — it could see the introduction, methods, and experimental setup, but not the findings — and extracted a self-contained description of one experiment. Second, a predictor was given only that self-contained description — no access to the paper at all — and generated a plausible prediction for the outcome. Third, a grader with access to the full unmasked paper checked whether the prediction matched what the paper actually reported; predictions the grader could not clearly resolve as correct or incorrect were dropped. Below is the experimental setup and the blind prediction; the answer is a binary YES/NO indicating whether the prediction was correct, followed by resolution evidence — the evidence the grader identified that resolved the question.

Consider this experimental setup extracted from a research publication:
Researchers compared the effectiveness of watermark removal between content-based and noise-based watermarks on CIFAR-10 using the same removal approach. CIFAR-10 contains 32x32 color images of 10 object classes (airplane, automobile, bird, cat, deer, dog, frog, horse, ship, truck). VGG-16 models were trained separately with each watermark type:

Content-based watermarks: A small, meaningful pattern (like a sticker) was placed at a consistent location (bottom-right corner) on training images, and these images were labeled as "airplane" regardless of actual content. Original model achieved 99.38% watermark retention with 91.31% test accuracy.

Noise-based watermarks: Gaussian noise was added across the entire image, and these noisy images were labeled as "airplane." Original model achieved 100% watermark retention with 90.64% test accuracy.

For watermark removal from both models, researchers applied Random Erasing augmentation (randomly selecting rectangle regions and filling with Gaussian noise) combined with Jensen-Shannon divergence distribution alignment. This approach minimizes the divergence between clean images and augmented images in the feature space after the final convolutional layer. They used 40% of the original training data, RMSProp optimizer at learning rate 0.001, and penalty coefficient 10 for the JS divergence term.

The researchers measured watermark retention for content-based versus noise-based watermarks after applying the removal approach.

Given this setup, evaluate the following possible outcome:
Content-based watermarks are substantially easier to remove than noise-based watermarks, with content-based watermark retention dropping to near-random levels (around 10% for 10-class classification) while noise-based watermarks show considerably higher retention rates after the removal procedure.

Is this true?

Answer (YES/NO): NO